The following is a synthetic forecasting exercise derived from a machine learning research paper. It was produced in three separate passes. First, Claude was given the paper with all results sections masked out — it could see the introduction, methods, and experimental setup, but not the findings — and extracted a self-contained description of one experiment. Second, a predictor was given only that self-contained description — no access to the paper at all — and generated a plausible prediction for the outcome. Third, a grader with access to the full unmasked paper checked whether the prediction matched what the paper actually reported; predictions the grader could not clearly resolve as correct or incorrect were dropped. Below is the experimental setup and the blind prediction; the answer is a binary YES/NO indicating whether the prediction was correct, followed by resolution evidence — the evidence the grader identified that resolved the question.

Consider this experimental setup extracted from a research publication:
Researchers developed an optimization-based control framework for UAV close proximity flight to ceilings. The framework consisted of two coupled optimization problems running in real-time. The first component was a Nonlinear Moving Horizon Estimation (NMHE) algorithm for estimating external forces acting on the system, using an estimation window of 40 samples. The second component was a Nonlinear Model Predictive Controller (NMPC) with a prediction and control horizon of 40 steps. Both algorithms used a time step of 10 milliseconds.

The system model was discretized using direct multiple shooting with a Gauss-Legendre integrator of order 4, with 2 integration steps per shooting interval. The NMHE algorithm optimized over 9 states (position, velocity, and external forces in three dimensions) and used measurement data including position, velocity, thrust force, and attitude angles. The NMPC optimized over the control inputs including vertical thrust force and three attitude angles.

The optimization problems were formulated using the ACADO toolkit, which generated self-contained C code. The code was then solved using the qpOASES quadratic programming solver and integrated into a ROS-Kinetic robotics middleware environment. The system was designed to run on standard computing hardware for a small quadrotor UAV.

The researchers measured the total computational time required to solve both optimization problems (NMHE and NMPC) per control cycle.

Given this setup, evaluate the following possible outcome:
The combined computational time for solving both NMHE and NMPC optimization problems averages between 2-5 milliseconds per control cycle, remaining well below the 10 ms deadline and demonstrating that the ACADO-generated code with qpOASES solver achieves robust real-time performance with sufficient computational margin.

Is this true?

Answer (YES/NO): NO